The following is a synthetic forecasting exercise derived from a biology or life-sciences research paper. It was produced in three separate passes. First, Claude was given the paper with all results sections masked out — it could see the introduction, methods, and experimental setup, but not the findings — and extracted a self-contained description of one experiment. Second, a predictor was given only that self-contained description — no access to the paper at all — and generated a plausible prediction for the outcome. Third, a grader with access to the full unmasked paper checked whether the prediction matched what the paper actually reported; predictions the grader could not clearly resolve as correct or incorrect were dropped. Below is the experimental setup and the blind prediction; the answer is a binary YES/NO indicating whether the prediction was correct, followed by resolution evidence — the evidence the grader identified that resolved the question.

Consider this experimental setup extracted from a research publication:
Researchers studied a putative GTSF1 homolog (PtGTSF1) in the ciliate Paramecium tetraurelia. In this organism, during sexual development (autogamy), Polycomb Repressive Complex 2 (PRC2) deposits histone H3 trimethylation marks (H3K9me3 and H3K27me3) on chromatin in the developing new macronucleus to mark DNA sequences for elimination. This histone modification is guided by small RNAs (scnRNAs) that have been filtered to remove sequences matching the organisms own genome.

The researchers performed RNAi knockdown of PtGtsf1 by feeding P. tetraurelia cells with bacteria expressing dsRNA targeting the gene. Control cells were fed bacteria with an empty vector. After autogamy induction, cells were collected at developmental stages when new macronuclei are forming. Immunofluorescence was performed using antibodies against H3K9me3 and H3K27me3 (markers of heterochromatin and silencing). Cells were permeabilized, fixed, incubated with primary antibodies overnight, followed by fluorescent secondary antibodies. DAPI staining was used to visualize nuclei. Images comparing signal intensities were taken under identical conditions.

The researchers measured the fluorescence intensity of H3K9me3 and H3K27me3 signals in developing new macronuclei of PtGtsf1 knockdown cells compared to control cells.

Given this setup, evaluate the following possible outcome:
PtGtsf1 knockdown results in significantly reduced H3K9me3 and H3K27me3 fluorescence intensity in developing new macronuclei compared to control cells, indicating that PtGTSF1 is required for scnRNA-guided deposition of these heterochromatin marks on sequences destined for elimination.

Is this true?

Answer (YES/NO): NO